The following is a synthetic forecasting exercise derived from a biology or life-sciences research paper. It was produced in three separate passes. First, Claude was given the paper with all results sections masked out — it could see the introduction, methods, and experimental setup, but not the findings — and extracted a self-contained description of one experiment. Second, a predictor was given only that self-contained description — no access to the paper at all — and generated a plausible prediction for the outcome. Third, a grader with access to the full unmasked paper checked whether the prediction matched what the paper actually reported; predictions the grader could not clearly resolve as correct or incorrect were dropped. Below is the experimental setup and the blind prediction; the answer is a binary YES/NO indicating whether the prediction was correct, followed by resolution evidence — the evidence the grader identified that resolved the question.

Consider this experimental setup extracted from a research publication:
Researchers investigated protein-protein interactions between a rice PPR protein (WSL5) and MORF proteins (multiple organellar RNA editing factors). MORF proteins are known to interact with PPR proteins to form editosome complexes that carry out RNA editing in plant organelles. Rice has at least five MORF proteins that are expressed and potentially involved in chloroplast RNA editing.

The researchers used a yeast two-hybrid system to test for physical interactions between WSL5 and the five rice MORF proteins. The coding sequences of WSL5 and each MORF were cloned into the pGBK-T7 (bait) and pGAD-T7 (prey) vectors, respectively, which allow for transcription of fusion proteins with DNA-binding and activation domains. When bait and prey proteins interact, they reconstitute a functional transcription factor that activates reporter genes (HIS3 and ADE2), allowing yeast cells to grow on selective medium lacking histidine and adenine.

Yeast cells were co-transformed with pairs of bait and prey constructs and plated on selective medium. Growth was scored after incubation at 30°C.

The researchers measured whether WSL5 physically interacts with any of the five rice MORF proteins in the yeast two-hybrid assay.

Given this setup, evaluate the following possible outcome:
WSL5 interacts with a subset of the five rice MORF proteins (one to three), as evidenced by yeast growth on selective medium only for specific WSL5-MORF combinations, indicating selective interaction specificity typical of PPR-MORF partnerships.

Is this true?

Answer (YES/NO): YES